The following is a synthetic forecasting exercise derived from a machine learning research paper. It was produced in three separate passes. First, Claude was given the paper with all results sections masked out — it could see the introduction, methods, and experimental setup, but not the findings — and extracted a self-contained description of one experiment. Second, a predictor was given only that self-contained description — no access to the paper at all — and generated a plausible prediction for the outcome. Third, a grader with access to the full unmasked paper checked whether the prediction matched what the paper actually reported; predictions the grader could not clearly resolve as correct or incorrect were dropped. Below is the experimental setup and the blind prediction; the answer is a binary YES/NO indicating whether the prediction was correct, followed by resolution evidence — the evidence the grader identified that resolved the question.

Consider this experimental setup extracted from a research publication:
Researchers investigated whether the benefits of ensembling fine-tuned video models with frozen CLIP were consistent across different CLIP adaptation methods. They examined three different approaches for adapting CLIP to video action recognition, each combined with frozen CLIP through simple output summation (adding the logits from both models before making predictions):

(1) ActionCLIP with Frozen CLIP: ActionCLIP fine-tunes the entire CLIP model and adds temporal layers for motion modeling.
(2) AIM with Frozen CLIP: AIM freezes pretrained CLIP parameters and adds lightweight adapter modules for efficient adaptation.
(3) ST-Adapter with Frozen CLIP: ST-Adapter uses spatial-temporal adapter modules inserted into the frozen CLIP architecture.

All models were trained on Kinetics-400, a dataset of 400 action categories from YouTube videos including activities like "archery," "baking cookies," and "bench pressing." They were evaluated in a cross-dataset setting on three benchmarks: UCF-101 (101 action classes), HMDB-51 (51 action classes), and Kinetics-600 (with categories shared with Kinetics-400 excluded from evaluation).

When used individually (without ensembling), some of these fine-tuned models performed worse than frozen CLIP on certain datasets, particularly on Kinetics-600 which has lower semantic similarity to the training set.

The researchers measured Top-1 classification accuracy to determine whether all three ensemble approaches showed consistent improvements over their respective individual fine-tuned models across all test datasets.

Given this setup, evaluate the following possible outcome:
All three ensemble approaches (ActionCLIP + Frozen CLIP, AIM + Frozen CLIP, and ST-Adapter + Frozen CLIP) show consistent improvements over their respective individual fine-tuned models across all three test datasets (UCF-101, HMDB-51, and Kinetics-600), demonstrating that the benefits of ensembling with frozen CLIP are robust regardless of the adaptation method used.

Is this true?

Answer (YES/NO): YES